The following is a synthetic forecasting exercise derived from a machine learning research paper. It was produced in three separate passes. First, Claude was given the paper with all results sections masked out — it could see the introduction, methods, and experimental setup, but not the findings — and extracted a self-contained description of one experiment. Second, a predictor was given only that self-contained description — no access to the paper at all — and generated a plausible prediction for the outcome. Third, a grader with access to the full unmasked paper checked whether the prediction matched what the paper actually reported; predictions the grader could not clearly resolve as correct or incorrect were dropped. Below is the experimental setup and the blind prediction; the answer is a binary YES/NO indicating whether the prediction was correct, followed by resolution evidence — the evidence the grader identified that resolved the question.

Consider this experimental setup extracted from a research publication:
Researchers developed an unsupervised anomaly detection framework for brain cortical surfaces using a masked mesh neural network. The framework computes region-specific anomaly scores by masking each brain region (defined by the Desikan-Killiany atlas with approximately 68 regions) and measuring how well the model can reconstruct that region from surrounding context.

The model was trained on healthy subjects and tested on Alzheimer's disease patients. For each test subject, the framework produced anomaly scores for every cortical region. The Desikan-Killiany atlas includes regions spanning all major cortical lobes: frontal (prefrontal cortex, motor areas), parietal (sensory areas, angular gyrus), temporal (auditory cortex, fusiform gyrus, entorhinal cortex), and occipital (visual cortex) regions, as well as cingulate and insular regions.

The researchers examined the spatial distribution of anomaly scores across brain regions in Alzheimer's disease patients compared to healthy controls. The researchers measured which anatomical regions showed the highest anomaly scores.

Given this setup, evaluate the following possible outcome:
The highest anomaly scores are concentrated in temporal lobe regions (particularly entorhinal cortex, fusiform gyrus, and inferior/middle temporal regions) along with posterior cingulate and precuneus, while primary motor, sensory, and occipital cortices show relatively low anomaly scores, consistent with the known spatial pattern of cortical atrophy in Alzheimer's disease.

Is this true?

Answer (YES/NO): NO